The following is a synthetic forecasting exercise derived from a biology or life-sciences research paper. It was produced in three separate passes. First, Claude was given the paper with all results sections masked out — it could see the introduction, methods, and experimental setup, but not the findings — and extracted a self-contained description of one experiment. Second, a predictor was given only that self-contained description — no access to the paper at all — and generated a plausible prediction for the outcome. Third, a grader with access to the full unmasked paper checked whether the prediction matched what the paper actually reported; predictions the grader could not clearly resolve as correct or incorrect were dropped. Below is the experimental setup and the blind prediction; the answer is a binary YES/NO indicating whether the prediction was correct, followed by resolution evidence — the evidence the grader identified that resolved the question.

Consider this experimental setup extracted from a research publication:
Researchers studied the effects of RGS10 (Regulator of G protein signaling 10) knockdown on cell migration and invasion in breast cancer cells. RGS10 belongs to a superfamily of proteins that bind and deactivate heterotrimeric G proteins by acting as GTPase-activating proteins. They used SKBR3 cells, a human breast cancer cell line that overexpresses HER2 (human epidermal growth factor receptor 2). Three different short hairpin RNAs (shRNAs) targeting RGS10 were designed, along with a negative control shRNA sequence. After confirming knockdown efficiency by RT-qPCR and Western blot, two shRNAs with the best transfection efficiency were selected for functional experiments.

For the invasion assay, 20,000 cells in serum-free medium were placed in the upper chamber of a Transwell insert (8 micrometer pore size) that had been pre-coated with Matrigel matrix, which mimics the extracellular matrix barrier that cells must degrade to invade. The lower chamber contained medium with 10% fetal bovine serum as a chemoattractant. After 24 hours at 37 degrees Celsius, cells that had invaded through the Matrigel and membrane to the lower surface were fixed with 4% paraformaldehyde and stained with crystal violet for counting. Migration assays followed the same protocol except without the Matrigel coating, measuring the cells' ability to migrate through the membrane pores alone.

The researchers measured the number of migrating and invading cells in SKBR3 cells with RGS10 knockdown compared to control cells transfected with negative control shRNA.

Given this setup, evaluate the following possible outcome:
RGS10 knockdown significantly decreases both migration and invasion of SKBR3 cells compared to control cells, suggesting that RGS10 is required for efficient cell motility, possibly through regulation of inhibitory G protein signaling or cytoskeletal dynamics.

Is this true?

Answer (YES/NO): NO